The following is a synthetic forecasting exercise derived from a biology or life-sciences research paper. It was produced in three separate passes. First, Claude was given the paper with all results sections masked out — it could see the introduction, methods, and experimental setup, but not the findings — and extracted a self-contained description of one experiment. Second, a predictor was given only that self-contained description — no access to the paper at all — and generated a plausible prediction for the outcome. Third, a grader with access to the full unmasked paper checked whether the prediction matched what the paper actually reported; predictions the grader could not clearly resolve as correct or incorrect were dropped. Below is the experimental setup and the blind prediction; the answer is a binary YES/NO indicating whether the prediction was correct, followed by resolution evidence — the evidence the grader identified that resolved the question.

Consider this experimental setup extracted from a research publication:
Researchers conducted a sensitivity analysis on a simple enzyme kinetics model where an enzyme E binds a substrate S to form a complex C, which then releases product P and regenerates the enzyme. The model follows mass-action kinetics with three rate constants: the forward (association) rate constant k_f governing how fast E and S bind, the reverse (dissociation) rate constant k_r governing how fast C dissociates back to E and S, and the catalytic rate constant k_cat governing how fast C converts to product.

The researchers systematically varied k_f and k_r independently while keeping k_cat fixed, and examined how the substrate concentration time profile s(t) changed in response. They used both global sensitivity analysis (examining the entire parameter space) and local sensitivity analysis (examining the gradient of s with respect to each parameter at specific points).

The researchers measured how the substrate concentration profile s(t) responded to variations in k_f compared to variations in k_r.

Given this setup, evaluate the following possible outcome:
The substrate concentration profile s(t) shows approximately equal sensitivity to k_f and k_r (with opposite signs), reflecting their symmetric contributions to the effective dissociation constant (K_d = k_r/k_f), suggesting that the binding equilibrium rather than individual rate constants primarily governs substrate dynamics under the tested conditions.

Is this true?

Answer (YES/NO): NO